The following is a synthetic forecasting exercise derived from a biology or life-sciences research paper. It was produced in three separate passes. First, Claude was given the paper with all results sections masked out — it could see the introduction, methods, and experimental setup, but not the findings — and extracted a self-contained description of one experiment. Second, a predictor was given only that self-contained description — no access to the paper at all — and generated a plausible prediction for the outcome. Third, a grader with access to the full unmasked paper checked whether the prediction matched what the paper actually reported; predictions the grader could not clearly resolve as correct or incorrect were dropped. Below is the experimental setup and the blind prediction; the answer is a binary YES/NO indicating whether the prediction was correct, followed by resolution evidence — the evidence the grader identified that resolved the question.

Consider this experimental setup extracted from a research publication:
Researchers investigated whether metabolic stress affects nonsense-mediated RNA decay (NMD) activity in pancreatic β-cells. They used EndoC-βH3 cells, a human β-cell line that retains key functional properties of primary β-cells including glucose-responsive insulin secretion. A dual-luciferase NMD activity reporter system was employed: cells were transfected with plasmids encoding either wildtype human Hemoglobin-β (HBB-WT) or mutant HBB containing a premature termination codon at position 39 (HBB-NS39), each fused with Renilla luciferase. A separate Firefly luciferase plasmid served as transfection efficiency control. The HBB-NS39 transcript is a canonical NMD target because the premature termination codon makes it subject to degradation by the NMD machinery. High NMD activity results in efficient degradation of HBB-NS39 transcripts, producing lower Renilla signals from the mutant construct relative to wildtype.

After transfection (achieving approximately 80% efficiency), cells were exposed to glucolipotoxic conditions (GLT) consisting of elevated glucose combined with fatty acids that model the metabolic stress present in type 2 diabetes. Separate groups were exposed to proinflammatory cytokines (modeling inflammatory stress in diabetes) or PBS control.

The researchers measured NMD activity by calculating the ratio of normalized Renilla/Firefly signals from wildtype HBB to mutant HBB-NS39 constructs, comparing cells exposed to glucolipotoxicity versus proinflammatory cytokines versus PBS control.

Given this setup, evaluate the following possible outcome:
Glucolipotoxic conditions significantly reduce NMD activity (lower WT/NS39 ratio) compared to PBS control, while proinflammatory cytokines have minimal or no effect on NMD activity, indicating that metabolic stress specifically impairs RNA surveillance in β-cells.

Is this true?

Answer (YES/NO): NO